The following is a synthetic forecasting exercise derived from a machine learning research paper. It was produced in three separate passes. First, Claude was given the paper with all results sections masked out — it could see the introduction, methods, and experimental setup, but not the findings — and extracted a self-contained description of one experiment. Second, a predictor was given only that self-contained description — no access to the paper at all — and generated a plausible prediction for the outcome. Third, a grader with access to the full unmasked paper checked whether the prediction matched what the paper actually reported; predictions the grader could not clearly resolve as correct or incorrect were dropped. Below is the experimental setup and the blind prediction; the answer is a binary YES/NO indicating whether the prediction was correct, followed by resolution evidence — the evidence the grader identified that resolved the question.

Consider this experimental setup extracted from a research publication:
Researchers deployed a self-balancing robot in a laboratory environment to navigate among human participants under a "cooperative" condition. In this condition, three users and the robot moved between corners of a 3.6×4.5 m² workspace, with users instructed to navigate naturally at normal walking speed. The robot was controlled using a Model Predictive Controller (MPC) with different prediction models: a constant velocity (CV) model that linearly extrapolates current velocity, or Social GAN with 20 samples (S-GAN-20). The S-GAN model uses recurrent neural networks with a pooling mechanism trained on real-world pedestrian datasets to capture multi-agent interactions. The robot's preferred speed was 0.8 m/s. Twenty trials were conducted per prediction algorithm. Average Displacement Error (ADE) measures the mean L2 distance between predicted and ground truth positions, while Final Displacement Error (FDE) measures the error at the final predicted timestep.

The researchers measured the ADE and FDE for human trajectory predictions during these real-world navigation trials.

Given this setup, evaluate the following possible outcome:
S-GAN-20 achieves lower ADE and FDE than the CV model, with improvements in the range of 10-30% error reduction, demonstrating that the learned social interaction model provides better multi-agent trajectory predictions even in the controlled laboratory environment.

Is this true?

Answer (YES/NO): NO